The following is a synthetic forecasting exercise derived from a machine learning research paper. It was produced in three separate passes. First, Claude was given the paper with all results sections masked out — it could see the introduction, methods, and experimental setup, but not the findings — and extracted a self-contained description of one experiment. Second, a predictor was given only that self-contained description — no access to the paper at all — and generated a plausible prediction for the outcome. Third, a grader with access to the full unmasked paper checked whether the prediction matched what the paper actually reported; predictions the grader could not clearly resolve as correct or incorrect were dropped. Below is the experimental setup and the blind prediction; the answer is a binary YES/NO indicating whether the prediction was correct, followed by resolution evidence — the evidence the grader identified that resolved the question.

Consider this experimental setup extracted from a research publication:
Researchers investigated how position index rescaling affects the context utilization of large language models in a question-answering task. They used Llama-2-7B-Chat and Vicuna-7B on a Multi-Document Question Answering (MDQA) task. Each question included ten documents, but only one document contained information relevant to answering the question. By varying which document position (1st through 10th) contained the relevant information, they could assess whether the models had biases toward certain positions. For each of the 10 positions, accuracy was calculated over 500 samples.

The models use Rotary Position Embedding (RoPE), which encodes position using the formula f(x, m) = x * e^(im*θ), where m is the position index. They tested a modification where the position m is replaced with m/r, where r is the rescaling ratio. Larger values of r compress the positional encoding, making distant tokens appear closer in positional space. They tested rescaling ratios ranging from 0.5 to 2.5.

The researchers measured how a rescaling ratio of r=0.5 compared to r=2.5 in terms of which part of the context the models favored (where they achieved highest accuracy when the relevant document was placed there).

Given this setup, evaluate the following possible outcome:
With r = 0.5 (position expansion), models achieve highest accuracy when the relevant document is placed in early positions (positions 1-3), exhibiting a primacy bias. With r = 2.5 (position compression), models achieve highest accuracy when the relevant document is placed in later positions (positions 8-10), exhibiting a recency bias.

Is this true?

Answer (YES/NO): NO